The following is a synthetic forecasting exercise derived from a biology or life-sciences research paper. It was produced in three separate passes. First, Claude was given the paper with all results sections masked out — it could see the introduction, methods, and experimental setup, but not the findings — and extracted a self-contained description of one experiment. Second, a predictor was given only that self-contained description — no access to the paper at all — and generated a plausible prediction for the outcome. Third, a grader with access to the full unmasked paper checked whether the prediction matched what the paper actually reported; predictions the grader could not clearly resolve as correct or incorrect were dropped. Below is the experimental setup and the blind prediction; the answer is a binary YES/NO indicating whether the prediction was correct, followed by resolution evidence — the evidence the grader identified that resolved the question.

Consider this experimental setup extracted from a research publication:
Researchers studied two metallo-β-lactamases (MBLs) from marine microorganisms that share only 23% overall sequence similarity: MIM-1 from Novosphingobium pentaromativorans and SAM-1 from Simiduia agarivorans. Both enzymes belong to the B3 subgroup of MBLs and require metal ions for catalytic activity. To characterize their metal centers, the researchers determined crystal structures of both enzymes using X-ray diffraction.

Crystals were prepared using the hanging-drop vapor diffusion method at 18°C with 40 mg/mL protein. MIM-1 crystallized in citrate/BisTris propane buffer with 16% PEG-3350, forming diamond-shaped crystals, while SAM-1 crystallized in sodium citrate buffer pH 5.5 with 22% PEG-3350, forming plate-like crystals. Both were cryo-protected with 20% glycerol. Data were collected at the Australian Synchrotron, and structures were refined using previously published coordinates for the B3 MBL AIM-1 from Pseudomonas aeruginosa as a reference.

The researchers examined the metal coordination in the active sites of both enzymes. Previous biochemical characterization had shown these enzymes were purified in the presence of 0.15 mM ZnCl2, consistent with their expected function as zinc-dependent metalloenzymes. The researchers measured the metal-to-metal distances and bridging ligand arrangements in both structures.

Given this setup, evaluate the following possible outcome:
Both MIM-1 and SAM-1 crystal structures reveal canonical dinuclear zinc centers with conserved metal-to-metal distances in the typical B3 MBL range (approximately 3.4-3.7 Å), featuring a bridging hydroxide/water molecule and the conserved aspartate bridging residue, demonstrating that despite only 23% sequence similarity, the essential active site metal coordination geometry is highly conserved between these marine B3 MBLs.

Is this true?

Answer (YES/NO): NO